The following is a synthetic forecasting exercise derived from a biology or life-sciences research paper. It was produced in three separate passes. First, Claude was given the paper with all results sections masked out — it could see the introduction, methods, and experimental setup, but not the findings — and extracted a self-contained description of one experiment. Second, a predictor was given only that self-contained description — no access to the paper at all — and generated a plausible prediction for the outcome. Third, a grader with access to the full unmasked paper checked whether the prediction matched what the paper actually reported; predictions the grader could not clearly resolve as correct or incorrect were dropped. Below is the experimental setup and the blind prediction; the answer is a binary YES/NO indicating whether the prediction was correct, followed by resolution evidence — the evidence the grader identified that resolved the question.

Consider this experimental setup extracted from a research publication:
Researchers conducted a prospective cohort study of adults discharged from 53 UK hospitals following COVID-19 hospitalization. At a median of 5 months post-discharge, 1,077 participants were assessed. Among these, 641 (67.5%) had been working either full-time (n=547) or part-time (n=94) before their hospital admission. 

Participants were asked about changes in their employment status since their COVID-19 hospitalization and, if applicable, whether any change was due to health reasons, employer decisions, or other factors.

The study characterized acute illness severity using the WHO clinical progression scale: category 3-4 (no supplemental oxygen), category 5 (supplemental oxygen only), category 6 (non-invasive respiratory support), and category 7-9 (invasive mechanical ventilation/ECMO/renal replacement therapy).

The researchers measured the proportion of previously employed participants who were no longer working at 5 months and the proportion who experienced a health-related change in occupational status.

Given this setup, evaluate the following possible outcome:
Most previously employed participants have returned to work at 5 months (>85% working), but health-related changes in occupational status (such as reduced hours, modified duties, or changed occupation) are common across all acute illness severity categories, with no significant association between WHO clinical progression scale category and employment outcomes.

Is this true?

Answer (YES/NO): NO